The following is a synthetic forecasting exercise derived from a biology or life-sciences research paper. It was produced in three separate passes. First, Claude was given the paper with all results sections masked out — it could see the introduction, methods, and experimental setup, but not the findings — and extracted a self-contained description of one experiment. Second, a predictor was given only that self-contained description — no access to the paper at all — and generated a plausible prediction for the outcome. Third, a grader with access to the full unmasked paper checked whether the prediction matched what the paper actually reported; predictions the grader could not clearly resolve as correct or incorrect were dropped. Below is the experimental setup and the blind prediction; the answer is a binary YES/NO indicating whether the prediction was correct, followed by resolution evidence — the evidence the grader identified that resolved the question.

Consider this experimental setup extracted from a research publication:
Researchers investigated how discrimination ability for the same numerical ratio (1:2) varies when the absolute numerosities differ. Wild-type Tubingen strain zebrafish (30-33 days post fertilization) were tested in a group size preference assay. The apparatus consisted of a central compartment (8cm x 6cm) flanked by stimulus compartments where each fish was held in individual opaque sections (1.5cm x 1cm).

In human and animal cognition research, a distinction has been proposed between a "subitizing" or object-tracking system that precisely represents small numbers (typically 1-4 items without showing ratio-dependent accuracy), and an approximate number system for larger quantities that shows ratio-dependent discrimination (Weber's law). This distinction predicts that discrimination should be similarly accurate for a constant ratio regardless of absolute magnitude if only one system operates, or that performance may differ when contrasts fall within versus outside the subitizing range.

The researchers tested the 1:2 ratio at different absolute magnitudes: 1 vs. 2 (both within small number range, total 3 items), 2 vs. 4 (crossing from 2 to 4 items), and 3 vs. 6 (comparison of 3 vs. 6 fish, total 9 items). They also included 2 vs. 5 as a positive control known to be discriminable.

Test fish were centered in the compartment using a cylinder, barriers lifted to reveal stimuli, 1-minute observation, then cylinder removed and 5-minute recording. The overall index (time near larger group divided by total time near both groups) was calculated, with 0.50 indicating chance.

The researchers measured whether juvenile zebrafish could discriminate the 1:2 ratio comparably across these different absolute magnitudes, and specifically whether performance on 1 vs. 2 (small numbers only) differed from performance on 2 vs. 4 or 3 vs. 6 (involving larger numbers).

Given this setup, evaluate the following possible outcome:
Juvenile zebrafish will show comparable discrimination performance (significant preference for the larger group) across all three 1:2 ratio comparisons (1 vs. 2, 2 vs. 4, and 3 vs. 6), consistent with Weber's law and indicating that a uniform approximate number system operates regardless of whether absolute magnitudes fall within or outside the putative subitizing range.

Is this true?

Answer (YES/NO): NO